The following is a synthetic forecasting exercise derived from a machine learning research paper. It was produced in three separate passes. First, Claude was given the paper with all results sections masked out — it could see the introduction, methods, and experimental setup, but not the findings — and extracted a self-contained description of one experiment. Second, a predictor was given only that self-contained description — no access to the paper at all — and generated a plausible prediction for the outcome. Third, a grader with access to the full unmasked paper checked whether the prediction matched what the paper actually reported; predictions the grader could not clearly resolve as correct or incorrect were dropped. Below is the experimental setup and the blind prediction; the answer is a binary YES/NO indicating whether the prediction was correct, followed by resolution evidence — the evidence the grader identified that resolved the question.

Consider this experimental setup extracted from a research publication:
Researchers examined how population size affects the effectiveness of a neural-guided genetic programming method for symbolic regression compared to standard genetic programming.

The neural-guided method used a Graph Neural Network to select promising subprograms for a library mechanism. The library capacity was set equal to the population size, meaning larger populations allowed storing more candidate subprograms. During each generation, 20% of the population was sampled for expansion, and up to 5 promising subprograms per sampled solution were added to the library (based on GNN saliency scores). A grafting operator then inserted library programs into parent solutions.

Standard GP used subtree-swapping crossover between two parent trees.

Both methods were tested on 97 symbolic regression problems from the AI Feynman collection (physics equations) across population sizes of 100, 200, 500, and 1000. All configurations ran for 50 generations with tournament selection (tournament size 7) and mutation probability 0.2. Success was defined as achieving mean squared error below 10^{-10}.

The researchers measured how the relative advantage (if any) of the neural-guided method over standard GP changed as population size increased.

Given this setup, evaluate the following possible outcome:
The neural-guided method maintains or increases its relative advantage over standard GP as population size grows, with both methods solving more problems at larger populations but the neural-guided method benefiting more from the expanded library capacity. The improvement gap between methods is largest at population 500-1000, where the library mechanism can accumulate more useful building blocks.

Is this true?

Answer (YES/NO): NO